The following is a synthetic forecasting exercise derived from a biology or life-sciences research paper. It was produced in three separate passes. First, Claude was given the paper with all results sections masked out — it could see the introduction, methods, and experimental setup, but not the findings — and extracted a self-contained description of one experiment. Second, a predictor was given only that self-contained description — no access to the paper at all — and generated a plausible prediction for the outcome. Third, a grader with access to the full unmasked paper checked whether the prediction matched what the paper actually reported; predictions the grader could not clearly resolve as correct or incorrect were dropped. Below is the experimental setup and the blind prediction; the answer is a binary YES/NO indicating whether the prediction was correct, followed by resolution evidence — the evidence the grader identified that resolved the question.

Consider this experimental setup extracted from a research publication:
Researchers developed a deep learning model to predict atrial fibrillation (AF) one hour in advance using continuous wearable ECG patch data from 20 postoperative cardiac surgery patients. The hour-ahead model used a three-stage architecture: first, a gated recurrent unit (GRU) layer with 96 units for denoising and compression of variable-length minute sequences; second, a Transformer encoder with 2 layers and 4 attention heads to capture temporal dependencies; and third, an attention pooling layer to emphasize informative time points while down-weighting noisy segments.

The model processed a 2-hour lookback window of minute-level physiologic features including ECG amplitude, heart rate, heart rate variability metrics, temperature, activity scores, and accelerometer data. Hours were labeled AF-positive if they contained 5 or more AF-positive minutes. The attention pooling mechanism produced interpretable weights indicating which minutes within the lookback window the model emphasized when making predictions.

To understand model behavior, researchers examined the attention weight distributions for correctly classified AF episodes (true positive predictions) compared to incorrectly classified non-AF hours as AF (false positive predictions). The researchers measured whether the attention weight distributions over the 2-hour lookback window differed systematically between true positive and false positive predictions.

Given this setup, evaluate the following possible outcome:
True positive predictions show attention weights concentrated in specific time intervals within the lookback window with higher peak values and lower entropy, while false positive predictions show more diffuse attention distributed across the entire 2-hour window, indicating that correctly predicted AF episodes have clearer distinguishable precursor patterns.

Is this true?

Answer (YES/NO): NO